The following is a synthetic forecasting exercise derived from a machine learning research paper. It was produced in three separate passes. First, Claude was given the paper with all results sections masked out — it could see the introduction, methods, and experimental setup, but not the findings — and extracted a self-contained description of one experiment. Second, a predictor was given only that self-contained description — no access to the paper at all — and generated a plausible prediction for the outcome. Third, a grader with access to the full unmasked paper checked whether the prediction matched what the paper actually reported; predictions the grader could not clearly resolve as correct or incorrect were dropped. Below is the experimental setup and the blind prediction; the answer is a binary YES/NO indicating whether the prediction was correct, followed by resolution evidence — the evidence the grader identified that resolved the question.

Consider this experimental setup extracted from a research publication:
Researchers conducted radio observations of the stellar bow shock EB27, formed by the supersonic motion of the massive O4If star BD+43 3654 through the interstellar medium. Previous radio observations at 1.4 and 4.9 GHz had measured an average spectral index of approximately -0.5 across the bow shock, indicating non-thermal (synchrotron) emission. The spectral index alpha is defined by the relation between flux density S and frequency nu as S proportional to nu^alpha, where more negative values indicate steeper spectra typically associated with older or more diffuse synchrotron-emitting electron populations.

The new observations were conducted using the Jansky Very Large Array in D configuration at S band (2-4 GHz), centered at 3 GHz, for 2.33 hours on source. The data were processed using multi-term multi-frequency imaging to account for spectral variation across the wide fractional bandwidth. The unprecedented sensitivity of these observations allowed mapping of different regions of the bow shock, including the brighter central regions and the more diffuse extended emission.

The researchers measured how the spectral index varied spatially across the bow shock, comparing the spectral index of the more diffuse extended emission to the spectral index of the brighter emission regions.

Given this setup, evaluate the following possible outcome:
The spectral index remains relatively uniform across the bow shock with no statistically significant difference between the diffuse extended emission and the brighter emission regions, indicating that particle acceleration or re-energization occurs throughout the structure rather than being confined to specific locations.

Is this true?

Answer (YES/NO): NO